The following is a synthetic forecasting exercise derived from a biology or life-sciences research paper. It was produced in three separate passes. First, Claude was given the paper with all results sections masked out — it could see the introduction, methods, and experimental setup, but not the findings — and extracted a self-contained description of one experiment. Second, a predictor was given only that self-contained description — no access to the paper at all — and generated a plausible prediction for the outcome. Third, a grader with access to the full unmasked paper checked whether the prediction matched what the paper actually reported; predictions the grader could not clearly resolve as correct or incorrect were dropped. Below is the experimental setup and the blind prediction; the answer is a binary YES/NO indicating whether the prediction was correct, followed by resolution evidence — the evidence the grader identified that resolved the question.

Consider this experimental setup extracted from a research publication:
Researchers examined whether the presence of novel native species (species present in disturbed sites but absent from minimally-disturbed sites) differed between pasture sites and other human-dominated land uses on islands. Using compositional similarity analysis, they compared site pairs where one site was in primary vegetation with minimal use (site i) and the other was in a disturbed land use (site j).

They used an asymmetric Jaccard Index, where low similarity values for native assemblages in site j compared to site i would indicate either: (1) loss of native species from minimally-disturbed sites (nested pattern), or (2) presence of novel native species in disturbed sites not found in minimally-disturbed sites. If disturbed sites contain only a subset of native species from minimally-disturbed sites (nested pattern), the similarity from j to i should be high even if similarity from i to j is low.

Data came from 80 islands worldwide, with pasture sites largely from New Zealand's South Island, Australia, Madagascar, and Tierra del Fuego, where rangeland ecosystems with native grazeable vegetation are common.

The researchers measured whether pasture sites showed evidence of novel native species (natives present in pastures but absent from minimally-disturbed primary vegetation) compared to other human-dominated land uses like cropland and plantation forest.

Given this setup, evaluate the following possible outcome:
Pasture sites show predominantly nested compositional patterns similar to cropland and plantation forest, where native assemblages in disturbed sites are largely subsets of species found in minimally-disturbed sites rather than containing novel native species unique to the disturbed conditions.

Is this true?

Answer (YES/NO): NO